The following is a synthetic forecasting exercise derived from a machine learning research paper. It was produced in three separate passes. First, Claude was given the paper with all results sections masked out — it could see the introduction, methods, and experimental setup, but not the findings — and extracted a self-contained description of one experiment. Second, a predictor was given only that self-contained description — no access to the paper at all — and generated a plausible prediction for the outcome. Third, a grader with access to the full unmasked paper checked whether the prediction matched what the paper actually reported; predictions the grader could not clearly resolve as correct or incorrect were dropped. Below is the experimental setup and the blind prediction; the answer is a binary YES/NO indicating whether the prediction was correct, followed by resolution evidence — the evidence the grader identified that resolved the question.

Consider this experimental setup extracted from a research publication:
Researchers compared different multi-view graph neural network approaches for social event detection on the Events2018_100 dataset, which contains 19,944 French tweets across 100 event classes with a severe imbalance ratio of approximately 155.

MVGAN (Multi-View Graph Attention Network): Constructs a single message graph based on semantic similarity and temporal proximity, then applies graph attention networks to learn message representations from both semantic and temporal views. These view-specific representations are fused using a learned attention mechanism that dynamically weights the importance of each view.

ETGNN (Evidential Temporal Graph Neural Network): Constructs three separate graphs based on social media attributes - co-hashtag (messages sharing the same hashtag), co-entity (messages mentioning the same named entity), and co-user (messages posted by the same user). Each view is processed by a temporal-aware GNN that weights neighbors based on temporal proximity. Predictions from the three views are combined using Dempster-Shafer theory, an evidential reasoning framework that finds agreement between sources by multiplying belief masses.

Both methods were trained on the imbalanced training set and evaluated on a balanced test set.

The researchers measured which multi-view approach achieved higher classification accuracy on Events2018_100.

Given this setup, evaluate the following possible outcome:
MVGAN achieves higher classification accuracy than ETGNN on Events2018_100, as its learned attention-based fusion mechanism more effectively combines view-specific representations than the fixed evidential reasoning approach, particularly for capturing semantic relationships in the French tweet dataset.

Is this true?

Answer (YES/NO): YES